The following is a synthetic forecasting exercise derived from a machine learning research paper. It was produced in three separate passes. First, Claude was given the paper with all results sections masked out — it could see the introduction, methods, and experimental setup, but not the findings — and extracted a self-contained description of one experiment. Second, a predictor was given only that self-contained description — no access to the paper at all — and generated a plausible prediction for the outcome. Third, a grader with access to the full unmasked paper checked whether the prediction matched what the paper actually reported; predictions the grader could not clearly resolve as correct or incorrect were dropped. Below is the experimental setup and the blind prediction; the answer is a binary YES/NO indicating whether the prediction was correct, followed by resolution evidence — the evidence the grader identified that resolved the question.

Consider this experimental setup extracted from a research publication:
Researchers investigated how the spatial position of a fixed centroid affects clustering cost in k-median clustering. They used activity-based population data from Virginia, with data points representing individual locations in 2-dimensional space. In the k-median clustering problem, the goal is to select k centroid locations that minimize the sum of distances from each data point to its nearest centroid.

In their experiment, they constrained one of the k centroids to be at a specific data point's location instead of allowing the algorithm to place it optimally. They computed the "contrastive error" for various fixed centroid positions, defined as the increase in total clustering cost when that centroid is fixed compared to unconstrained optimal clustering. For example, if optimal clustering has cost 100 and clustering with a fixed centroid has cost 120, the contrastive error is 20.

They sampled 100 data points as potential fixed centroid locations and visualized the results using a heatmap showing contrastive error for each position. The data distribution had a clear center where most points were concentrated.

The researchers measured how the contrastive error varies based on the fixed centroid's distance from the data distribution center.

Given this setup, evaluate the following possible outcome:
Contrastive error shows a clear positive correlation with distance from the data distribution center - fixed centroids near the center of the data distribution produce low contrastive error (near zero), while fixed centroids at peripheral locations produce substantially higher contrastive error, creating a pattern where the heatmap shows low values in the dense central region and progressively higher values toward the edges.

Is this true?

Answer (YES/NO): YES